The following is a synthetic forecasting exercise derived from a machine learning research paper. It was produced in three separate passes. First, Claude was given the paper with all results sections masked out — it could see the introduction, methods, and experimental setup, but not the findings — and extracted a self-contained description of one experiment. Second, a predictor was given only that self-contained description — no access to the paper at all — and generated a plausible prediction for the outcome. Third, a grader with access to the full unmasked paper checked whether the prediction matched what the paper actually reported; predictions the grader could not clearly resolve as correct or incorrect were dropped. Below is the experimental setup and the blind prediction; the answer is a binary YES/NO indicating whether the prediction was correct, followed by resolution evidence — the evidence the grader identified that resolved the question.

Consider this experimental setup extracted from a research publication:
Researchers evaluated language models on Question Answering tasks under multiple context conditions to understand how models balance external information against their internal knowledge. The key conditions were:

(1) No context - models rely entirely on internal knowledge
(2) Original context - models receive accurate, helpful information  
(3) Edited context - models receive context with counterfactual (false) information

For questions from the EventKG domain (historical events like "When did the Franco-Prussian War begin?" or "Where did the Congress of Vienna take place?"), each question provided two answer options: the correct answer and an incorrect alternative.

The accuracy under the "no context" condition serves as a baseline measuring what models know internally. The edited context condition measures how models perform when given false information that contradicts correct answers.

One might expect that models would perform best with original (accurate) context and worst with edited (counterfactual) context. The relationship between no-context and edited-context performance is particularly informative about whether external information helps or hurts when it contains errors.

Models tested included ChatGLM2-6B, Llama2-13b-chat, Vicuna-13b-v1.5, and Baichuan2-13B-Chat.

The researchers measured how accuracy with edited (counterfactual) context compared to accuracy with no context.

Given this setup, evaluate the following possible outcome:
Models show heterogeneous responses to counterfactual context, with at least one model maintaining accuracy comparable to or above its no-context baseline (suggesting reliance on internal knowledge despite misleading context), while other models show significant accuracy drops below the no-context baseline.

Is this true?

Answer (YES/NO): NO